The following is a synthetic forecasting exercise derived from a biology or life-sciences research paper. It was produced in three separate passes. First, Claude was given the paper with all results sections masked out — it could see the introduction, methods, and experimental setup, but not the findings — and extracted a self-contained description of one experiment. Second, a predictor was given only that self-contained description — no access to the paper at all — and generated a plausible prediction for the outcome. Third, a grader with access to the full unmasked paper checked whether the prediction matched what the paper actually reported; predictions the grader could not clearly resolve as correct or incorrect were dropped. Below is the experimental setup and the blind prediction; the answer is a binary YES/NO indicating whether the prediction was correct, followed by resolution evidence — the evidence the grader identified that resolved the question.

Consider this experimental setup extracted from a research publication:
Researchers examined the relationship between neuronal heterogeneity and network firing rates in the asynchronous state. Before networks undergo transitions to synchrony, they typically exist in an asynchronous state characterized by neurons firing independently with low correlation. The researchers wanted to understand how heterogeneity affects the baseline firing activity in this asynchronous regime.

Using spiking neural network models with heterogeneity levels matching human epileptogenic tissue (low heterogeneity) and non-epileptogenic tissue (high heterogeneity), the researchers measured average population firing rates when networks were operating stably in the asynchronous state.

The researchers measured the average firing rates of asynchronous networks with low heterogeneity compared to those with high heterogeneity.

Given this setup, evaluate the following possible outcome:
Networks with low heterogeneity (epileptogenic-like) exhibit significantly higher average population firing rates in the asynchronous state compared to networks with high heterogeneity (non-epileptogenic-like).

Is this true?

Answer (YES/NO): NO